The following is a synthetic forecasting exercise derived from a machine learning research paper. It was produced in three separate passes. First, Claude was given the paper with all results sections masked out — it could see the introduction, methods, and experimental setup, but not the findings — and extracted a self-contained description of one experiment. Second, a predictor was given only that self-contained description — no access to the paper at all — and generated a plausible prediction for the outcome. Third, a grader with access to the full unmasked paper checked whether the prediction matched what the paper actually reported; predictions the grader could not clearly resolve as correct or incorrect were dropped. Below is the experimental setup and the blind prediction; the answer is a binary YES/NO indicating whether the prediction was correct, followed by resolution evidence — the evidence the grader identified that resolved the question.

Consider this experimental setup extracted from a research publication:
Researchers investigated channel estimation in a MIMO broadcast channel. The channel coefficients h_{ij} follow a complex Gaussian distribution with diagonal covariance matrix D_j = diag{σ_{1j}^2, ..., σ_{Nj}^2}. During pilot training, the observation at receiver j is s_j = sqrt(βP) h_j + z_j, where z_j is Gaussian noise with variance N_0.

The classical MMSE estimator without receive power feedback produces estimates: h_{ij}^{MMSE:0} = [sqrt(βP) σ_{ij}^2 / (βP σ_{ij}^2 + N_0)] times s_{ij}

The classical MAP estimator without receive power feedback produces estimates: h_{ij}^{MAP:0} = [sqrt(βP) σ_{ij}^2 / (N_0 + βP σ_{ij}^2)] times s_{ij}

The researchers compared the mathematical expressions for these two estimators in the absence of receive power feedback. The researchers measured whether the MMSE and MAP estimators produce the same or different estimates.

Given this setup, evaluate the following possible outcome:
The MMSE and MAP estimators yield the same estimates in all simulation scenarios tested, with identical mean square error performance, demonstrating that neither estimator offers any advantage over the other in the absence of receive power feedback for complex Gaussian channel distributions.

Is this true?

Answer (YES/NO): NO